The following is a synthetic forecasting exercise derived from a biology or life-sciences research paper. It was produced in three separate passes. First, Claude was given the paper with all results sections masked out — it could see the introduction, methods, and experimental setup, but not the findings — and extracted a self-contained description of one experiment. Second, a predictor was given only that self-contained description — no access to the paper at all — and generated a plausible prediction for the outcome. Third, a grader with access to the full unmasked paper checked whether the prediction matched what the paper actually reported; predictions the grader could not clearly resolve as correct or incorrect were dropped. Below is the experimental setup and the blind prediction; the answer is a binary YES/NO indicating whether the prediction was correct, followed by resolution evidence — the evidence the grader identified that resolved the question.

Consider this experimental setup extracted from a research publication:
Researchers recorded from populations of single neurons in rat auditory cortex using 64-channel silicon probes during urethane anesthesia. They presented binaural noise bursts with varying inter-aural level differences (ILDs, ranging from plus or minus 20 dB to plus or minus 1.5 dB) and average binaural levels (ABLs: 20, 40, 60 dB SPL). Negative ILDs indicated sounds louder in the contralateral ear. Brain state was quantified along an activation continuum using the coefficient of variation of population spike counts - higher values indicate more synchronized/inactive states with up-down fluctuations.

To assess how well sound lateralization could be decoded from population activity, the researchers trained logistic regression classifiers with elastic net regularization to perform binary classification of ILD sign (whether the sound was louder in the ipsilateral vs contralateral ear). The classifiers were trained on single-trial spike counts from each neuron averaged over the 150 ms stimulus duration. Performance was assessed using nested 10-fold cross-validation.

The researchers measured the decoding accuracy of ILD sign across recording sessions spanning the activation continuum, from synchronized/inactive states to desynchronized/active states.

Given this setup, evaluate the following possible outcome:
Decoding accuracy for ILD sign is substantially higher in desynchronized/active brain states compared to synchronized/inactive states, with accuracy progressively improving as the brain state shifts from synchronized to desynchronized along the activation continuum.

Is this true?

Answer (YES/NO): YES